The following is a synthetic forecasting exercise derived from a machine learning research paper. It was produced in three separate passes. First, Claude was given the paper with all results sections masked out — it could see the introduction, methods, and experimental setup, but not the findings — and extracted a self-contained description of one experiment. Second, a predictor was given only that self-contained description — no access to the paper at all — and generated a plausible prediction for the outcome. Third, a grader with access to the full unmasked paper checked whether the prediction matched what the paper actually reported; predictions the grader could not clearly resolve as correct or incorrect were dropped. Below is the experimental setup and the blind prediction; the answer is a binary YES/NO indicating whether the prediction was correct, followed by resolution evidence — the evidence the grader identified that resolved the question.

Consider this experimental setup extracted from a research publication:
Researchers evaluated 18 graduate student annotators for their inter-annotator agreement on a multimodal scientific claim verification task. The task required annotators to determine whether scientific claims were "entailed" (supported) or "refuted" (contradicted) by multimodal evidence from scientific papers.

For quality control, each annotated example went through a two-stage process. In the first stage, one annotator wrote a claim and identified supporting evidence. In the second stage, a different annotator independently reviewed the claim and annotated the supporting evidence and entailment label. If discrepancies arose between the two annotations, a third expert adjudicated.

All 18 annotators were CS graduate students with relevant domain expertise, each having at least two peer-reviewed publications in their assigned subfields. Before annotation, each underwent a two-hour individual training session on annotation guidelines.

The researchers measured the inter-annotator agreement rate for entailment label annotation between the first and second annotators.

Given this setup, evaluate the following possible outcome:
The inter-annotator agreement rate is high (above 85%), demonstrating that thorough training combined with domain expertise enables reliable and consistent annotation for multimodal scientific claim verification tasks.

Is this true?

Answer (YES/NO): YES